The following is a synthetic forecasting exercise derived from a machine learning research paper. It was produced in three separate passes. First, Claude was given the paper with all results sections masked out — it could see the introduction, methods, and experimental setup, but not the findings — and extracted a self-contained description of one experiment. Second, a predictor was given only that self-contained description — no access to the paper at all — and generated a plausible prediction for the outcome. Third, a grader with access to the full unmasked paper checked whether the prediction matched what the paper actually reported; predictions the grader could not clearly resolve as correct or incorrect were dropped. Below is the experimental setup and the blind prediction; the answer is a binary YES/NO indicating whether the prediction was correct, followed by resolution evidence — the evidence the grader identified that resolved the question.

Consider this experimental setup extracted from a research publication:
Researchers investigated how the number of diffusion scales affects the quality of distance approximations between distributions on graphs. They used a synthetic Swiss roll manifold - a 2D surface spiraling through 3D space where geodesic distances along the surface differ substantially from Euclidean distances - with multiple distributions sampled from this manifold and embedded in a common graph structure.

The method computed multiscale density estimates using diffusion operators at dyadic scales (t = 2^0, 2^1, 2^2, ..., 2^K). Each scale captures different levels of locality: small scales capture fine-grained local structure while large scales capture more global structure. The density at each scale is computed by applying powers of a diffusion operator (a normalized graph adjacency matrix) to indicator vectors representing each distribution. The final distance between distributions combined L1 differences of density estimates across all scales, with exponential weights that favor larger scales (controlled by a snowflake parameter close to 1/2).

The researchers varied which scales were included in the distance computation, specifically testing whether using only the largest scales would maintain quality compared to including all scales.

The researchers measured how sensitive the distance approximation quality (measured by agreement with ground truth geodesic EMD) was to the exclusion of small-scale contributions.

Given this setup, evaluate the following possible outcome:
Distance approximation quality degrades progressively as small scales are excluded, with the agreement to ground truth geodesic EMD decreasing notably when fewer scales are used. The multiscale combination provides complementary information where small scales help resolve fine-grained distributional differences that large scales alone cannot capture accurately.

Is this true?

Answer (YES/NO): NO